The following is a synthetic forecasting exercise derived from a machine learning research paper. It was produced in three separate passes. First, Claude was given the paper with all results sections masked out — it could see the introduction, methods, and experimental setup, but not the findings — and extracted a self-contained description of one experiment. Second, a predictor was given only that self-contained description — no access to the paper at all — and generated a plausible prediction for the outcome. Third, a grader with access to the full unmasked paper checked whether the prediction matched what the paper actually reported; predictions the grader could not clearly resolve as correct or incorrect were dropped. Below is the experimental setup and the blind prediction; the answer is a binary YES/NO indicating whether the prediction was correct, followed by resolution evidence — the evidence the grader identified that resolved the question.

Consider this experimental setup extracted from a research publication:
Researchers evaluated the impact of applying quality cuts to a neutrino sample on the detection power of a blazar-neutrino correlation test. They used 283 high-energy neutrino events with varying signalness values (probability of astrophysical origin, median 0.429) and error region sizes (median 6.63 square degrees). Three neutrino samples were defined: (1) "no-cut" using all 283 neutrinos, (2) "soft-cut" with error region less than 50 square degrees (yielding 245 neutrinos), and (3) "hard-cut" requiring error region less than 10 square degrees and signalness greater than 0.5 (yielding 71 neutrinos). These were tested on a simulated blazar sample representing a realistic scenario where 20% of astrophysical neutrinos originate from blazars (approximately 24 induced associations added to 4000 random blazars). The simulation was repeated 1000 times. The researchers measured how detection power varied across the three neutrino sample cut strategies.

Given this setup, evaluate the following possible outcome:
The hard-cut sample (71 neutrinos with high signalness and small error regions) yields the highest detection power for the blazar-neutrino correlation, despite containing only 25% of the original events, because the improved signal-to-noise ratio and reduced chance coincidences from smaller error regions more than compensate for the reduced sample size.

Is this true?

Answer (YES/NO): NO